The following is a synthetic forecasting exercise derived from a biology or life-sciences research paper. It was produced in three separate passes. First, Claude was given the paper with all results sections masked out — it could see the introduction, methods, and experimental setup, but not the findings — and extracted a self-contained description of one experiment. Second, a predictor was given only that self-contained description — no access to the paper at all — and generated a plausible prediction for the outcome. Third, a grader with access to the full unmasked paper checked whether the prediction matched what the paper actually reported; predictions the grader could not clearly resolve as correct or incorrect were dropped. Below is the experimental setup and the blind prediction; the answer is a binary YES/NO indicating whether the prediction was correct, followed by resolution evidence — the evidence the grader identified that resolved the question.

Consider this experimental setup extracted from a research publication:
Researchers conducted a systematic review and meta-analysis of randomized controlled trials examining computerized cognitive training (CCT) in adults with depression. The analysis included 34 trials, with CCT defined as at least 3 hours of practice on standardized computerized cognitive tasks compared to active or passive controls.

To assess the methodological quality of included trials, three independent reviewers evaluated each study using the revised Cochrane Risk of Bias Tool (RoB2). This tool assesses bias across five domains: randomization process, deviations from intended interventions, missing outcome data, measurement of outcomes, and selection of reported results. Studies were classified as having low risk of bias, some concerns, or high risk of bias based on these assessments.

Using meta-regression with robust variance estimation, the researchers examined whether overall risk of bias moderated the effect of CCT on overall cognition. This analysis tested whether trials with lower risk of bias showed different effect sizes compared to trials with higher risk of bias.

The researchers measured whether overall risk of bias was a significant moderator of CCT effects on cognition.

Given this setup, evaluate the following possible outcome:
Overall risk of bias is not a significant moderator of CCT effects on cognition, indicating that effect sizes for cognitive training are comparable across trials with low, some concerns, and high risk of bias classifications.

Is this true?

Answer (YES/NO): YES